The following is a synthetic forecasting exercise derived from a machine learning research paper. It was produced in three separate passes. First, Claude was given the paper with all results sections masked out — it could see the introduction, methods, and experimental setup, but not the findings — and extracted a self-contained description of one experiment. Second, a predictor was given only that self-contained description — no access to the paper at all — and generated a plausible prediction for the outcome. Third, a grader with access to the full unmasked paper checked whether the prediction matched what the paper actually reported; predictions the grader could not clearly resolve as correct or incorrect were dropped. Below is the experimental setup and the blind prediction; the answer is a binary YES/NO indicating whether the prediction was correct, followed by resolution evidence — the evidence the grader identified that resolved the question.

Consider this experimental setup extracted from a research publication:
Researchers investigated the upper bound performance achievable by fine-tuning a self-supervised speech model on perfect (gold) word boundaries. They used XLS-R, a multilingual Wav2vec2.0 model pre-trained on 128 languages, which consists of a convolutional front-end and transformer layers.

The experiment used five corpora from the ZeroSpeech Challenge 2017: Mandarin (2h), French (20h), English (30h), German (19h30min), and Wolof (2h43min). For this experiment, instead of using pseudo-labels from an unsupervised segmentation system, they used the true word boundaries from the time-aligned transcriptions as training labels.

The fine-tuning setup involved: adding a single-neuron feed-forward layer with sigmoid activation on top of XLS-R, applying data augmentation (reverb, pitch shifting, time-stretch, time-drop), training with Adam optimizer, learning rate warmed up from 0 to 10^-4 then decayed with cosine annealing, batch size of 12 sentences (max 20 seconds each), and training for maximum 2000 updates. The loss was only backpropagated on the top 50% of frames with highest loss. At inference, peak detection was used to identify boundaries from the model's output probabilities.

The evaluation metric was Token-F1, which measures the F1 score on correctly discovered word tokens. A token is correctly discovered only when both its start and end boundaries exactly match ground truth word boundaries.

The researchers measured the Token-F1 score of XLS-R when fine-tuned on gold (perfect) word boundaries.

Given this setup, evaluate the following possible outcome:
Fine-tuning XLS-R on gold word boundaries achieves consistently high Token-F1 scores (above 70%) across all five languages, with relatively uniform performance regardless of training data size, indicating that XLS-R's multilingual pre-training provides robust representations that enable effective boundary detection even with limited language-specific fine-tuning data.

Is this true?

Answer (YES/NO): NO